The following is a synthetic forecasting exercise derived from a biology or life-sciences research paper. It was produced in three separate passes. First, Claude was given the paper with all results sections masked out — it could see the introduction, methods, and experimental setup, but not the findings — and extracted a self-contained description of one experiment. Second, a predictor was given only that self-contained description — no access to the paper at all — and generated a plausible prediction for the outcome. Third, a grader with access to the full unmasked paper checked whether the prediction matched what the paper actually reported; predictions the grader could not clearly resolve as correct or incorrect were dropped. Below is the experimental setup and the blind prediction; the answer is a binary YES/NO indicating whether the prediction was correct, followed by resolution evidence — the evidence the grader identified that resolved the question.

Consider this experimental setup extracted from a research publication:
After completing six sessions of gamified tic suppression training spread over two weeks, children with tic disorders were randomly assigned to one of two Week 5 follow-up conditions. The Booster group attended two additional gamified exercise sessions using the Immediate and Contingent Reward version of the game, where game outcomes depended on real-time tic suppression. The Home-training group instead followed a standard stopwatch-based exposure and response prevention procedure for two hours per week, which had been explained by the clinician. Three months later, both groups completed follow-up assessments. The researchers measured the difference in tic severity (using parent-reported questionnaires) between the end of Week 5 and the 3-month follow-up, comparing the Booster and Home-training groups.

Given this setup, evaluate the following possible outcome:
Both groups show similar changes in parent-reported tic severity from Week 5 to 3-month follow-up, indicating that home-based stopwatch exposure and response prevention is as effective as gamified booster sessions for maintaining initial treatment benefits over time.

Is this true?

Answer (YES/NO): YES